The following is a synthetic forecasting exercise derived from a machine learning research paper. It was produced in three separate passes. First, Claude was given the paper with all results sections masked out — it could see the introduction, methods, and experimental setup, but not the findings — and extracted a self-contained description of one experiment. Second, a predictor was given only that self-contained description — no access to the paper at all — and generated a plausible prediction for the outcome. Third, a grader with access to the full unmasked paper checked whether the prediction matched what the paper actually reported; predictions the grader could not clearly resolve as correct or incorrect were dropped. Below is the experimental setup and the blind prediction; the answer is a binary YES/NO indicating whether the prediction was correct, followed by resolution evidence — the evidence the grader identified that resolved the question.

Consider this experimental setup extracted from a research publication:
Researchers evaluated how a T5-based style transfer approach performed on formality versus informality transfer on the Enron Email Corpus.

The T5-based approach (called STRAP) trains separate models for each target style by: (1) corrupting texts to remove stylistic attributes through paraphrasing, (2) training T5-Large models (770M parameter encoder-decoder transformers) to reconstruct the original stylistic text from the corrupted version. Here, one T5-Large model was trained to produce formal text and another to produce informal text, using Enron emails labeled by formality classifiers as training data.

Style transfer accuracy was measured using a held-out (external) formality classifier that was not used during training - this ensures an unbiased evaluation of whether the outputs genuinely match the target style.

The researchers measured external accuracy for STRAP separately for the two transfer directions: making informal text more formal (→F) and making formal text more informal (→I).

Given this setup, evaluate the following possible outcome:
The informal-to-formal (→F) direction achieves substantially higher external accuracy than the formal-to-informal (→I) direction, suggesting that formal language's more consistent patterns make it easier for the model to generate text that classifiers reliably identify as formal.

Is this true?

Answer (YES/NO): YES